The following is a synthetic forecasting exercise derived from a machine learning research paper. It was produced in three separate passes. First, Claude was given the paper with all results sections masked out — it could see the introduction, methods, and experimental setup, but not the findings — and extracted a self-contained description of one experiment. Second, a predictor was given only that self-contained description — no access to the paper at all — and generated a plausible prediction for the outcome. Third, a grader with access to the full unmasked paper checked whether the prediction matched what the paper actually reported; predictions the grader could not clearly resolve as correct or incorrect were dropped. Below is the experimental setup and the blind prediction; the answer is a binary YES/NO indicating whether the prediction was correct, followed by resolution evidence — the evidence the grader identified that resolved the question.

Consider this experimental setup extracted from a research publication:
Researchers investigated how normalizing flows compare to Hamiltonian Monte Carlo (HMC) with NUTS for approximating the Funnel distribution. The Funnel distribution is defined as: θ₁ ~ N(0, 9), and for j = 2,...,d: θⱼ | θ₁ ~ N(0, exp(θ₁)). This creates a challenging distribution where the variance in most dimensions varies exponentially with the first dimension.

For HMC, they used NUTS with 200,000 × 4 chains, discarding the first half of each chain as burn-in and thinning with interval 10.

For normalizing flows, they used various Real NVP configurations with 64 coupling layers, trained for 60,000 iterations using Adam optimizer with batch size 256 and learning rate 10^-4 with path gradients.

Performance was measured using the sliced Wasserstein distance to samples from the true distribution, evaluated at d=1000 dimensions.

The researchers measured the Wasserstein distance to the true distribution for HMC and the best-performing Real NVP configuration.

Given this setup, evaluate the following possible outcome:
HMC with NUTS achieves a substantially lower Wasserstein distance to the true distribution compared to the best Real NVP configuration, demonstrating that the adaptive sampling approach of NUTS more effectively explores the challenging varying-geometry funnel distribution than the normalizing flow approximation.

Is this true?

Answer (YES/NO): NO